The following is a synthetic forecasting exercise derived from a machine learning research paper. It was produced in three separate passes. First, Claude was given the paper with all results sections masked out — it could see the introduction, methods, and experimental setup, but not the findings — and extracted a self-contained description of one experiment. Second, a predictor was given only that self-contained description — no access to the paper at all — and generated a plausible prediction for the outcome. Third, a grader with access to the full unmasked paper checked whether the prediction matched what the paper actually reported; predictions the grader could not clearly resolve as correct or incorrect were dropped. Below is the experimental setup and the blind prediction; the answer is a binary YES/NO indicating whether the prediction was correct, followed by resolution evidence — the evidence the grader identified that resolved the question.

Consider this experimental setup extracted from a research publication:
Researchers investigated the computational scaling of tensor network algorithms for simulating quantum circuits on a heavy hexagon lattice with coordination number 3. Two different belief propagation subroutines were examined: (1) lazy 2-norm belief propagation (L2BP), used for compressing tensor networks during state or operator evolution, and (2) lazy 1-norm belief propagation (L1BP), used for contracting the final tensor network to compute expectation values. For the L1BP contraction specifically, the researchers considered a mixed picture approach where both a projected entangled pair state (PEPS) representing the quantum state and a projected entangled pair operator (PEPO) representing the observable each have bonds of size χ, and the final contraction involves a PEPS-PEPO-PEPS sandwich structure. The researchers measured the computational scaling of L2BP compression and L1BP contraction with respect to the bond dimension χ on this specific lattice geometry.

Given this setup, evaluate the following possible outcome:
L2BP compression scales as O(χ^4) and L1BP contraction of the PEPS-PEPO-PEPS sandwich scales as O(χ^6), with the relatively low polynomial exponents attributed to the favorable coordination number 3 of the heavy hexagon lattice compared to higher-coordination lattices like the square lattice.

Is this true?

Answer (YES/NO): YES